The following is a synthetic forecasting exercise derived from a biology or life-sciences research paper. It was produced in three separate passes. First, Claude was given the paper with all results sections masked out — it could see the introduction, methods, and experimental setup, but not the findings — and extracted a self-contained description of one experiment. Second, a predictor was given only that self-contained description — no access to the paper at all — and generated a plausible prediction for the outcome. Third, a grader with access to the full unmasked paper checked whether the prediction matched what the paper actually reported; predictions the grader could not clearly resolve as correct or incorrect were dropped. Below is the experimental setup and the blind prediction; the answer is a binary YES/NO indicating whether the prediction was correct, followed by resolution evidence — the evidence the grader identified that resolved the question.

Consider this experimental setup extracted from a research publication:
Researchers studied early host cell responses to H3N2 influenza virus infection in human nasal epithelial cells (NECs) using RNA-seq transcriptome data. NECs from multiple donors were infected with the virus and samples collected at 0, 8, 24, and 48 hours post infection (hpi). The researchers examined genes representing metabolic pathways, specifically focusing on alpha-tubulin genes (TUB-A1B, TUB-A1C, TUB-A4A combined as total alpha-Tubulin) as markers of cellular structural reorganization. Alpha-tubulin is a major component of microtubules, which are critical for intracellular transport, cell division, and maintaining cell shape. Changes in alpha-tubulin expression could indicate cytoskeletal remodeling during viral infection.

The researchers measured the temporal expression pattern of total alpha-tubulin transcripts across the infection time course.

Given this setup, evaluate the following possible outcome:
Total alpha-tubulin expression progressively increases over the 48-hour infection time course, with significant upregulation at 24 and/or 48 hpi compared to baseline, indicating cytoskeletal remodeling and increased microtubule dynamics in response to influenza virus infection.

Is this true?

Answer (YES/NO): NO